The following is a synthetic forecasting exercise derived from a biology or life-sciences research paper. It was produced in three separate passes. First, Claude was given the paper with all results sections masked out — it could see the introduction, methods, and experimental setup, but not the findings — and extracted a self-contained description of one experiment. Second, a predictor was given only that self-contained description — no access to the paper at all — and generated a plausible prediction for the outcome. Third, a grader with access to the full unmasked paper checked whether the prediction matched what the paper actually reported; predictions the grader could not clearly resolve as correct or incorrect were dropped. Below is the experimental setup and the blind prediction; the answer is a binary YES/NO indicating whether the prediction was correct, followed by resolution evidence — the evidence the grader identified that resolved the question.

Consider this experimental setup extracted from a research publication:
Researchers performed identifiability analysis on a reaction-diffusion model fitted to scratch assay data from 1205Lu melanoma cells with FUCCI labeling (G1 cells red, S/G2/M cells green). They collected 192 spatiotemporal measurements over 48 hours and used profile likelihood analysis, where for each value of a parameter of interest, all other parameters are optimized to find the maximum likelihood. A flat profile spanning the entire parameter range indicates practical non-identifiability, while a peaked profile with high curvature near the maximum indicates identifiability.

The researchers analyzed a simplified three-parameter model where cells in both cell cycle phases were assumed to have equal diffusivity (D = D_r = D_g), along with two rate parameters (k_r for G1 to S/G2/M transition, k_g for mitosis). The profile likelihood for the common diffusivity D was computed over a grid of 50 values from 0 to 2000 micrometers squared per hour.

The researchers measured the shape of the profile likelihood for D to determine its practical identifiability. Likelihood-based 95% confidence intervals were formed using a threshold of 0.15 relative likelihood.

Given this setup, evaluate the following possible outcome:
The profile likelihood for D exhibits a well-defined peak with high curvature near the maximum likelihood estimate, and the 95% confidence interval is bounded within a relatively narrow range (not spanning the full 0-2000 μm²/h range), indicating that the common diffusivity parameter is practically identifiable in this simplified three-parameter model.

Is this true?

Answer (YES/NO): YES